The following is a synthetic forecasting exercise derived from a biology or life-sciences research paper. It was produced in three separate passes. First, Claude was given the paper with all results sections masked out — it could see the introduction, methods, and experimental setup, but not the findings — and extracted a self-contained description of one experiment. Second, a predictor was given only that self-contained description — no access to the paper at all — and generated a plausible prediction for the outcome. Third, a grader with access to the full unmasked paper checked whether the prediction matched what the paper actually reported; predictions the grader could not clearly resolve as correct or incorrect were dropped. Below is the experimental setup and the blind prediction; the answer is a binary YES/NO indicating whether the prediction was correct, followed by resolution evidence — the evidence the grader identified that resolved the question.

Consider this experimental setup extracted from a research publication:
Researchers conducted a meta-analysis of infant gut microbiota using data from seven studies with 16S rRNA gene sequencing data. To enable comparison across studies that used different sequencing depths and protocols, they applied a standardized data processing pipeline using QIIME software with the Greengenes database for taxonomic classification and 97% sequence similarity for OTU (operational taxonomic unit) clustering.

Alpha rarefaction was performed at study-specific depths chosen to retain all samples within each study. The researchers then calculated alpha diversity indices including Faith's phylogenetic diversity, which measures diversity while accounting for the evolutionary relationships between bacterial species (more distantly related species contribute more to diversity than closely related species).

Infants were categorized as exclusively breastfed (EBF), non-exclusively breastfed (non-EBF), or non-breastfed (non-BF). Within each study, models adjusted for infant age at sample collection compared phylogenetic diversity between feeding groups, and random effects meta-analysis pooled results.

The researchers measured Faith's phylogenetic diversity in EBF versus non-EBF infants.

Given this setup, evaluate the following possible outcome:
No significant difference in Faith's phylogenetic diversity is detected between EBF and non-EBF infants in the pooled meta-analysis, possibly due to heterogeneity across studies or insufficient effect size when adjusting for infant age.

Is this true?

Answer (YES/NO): NO